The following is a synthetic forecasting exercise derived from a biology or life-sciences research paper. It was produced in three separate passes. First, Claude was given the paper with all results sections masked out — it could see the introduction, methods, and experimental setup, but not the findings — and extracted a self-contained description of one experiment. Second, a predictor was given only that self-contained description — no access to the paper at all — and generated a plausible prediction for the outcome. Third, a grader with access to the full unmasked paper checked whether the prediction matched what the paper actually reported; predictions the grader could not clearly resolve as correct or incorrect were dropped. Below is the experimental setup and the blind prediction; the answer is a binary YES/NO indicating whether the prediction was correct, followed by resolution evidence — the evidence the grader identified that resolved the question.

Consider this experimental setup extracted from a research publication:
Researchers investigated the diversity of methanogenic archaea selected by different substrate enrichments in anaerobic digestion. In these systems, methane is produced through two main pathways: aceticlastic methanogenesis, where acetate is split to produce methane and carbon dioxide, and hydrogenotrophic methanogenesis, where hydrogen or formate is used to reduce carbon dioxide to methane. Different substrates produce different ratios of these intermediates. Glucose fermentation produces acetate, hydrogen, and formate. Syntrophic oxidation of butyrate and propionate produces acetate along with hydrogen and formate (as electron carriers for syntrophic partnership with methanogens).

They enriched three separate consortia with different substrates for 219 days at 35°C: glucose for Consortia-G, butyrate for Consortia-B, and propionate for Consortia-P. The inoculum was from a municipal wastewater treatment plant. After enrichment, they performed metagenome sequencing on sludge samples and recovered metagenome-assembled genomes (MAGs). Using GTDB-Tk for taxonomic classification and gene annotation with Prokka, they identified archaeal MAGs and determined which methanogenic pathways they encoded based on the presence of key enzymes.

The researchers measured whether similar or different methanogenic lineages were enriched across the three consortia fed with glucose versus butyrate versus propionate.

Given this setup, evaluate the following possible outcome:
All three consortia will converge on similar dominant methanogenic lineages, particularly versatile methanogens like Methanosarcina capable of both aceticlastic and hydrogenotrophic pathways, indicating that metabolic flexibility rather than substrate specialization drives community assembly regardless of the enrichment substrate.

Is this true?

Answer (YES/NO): NO